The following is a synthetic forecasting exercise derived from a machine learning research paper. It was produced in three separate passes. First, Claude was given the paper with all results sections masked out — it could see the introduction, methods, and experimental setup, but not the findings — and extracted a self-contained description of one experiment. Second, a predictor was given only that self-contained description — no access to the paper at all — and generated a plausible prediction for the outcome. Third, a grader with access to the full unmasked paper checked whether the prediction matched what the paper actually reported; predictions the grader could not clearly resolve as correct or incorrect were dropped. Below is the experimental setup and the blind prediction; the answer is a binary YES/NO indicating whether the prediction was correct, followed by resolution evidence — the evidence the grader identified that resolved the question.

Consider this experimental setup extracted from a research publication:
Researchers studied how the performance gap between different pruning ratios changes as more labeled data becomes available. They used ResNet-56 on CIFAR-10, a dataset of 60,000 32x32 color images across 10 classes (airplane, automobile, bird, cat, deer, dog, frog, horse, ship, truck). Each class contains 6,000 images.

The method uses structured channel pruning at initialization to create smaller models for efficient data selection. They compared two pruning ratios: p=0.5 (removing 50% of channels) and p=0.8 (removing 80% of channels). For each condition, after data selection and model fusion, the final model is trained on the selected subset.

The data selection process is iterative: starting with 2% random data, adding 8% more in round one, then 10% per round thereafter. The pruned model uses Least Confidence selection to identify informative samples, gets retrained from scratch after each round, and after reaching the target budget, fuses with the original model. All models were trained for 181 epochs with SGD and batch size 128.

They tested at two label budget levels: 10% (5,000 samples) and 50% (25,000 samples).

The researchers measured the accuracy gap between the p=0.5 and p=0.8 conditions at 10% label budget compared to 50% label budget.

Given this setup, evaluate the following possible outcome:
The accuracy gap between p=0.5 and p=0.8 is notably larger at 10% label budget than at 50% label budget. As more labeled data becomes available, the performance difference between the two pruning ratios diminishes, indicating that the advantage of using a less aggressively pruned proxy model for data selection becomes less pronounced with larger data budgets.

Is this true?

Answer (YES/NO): YES